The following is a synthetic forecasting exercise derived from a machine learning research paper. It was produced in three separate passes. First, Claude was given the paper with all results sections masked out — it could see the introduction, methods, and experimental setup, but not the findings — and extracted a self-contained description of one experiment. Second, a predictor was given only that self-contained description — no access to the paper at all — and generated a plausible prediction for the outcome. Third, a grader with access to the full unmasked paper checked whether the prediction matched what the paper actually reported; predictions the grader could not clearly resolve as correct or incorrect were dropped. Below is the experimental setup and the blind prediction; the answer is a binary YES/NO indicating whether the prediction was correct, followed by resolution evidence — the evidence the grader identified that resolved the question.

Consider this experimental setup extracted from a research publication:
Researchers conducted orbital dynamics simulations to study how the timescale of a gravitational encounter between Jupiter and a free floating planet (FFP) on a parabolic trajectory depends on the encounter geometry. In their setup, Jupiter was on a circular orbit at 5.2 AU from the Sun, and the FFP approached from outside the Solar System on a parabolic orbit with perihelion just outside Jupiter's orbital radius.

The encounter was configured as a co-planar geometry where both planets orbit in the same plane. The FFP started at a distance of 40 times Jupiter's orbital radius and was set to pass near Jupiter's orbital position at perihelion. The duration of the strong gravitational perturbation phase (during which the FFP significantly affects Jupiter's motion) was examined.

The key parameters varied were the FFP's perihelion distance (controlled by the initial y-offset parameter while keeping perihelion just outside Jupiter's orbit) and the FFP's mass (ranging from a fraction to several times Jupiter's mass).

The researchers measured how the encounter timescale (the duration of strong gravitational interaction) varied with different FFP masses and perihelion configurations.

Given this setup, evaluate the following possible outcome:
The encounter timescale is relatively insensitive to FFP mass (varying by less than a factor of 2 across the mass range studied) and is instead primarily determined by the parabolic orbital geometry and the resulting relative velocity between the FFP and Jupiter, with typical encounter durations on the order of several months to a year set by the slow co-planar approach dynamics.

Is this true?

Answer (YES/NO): NO